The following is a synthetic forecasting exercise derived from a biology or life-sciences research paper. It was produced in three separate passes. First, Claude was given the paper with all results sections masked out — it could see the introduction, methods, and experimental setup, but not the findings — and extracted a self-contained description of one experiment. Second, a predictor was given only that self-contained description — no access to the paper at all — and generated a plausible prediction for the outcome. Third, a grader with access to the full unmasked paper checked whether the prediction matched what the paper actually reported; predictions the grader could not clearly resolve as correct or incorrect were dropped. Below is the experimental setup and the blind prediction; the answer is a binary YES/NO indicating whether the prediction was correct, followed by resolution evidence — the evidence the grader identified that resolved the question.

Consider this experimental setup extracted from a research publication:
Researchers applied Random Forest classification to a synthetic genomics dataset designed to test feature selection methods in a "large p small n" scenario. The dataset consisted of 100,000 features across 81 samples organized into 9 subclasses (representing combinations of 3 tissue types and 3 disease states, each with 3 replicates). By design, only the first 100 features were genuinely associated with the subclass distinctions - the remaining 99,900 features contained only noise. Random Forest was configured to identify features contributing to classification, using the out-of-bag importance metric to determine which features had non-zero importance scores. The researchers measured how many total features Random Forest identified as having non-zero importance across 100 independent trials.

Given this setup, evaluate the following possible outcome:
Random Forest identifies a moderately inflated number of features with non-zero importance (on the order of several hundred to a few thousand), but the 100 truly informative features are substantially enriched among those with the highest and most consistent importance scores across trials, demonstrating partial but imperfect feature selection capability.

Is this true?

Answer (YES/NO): NO